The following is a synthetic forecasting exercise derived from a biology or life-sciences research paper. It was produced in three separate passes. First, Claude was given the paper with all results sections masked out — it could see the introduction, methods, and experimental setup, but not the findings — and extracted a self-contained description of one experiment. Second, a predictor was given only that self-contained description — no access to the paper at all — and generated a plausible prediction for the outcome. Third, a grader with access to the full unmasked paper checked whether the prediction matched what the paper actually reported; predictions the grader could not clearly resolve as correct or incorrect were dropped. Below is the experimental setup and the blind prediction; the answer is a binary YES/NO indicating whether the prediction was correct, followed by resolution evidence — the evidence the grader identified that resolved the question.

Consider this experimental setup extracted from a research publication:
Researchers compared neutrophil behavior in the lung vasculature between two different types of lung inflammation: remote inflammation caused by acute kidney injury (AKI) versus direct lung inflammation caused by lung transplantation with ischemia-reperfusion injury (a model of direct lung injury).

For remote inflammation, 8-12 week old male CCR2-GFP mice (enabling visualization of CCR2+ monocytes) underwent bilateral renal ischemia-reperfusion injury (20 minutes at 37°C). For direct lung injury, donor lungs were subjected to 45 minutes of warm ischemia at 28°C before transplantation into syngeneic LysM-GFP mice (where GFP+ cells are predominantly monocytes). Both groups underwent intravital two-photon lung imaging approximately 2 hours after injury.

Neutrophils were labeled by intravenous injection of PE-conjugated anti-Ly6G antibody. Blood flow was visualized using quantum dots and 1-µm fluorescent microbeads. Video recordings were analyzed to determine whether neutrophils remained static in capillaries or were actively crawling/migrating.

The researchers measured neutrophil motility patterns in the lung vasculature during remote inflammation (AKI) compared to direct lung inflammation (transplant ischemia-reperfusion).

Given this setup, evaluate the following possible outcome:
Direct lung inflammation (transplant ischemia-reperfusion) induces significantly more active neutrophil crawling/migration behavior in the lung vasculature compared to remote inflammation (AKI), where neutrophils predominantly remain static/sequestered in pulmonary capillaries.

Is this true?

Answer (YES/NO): YES